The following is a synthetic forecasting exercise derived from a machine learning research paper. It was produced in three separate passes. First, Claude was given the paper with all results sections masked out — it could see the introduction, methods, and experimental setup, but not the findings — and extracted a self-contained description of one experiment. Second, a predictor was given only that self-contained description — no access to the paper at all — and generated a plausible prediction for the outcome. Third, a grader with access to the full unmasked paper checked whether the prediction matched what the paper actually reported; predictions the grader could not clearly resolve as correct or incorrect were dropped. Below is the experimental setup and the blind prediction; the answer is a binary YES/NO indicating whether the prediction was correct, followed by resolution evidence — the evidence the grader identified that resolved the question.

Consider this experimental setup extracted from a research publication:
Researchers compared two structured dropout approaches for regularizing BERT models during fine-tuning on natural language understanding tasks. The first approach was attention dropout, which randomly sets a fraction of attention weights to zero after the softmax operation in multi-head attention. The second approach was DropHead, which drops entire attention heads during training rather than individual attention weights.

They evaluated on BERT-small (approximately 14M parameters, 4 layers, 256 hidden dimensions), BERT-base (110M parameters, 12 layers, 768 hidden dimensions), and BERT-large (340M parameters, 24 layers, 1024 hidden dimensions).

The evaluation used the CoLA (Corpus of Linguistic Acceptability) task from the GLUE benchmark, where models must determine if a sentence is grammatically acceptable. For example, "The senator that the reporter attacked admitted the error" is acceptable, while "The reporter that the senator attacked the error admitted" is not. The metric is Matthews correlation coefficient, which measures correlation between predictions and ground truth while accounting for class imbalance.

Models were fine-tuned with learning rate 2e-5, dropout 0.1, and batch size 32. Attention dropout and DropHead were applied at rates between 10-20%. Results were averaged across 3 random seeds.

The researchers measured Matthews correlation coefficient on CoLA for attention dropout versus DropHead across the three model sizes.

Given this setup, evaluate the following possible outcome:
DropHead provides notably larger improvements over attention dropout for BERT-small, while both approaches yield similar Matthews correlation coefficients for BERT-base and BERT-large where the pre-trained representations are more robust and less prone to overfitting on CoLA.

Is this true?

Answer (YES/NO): YES